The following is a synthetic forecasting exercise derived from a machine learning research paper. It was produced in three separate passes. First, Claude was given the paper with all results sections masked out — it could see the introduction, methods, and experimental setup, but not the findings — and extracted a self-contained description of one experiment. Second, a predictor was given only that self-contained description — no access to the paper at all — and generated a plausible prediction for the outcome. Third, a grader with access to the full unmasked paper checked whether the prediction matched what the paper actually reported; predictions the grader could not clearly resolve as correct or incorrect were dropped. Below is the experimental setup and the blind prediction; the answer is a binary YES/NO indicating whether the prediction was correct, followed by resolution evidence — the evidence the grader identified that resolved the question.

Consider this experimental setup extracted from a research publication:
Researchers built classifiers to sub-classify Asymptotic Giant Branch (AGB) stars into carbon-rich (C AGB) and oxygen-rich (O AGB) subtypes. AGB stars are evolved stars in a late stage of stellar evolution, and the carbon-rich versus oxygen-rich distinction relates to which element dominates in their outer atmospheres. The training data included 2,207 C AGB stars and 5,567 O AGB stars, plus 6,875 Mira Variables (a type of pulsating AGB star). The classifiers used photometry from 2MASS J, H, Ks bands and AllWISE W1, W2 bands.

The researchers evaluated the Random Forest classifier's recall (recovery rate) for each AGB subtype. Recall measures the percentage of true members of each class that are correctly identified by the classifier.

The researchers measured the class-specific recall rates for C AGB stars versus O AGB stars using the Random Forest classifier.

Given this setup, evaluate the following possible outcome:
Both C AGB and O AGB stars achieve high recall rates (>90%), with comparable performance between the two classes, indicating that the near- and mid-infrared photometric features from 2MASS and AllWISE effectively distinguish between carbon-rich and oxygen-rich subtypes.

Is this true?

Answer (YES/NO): NO